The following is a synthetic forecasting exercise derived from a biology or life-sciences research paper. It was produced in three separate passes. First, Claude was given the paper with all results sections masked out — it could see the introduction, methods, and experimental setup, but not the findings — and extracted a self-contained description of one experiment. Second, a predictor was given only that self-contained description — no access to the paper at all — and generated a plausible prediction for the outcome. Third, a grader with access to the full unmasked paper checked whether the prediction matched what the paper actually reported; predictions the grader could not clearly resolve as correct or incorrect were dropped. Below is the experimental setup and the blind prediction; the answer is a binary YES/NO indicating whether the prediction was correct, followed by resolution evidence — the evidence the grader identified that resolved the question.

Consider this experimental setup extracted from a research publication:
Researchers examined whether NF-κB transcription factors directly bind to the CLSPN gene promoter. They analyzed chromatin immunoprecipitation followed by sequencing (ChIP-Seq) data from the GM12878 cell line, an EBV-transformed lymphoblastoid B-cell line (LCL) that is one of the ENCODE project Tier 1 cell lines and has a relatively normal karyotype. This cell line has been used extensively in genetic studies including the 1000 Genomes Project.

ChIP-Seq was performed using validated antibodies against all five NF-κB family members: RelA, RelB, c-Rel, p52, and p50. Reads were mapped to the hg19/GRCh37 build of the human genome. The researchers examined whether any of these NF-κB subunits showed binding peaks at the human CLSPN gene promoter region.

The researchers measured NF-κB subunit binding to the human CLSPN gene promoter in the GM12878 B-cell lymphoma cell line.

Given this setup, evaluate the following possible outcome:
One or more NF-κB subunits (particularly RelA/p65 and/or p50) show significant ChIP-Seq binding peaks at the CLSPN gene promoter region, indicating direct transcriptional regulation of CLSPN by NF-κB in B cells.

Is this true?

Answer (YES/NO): YES